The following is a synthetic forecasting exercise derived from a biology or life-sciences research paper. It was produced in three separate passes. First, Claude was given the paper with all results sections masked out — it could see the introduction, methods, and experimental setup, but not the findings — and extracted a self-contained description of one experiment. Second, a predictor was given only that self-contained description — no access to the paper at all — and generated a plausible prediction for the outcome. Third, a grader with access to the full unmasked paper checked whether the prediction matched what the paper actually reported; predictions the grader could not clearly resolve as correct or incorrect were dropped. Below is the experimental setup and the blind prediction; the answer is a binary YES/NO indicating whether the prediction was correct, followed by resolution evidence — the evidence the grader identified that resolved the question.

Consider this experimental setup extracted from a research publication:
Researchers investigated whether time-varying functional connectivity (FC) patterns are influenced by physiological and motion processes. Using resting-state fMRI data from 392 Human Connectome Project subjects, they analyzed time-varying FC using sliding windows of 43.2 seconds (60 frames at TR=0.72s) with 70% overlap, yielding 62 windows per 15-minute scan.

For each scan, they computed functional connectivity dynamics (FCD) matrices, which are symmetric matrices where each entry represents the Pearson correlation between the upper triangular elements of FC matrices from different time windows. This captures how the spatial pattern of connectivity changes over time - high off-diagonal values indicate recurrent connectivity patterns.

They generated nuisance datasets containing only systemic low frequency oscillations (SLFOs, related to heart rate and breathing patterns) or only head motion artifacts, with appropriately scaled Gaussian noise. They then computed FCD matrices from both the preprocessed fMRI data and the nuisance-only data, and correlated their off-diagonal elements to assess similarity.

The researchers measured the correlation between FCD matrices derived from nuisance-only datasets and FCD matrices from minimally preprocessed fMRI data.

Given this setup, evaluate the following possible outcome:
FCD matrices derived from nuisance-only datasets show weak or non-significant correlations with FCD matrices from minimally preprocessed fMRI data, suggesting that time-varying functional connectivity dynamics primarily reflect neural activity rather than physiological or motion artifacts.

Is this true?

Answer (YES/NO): NO